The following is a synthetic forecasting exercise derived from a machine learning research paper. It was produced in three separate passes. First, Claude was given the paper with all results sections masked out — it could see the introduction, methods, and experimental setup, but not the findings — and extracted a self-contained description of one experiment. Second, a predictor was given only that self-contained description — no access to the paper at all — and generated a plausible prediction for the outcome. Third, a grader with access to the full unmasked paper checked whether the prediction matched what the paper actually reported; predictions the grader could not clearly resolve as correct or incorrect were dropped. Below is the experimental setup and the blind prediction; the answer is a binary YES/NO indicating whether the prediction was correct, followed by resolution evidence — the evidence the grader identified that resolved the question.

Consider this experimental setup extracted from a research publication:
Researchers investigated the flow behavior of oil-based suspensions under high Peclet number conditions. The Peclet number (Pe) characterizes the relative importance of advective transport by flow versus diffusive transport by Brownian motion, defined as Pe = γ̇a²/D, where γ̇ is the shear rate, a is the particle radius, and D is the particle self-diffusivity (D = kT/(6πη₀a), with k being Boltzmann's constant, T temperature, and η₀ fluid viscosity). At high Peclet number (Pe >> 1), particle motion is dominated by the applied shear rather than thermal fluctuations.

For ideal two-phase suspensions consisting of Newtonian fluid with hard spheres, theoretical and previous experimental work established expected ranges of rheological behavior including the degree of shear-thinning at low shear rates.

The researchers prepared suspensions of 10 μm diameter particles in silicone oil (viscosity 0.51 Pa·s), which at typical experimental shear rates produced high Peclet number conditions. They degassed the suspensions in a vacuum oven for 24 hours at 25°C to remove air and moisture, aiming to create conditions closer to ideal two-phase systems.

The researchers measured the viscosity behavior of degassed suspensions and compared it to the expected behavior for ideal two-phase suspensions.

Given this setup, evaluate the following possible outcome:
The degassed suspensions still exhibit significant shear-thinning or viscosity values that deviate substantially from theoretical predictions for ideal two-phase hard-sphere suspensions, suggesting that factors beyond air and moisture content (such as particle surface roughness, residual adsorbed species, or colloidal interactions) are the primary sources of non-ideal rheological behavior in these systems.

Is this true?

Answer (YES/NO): NO